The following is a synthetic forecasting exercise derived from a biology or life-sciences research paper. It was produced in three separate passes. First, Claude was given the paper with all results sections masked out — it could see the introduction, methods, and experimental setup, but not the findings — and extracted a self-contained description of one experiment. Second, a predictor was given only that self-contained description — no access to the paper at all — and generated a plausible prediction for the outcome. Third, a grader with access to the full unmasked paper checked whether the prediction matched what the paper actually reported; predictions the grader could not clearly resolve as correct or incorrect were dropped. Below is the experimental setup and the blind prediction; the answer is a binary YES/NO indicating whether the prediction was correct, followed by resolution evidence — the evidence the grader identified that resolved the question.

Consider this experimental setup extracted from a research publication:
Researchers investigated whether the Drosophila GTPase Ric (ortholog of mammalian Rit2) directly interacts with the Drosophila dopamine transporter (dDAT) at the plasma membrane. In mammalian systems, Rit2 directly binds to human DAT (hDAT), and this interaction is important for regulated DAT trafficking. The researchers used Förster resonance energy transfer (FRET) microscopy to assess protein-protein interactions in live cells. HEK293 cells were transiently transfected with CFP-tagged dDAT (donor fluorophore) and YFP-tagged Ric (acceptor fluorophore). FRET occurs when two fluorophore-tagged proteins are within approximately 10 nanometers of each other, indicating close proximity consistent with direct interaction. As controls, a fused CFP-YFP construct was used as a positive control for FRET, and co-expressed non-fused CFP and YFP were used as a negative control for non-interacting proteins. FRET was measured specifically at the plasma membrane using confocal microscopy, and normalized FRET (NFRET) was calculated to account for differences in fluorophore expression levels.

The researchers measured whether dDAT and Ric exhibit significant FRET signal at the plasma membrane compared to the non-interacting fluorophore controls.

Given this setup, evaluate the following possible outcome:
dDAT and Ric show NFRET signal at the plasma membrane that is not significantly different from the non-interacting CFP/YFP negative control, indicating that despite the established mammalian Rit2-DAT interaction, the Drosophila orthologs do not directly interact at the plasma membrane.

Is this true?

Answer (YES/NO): NO